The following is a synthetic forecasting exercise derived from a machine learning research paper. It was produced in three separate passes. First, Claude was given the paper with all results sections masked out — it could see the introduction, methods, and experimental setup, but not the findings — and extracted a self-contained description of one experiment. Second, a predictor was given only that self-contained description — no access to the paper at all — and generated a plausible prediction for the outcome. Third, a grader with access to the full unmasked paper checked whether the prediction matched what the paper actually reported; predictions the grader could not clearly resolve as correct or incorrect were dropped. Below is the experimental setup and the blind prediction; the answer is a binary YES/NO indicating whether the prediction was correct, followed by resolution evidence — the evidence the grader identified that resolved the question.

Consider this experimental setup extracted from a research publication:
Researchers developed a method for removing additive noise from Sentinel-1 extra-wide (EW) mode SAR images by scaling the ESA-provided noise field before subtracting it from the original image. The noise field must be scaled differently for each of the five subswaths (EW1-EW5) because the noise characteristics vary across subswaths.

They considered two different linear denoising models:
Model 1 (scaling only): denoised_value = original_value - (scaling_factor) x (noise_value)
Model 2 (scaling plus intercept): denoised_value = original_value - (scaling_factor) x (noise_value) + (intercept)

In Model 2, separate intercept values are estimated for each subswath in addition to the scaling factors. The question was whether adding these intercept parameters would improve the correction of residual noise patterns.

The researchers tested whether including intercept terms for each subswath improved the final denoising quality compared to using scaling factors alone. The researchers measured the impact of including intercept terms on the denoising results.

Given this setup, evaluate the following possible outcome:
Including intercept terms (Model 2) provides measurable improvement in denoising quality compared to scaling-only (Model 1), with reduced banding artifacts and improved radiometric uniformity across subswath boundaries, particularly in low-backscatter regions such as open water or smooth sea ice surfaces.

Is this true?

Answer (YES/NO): NO